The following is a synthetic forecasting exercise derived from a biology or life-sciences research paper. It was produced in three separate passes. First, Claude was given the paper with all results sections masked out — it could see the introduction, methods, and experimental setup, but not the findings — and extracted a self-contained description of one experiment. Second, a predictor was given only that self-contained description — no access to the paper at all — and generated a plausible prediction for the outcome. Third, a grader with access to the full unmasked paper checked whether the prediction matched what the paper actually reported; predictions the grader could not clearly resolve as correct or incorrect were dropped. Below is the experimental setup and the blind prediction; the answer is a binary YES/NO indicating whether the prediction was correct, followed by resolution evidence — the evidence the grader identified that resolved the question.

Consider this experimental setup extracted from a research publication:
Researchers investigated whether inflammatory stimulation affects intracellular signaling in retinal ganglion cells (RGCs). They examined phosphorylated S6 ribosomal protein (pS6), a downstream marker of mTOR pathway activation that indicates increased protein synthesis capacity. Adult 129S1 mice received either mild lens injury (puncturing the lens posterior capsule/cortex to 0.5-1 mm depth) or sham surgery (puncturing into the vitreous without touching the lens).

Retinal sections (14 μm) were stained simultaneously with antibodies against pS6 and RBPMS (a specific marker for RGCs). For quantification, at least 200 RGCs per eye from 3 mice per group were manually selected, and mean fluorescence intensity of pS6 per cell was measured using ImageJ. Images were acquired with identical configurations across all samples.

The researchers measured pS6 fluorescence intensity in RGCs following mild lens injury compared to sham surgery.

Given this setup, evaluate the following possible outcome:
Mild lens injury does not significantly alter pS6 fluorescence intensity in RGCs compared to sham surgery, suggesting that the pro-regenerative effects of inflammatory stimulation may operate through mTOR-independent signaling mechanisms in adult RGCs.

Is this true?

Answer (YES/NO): NO